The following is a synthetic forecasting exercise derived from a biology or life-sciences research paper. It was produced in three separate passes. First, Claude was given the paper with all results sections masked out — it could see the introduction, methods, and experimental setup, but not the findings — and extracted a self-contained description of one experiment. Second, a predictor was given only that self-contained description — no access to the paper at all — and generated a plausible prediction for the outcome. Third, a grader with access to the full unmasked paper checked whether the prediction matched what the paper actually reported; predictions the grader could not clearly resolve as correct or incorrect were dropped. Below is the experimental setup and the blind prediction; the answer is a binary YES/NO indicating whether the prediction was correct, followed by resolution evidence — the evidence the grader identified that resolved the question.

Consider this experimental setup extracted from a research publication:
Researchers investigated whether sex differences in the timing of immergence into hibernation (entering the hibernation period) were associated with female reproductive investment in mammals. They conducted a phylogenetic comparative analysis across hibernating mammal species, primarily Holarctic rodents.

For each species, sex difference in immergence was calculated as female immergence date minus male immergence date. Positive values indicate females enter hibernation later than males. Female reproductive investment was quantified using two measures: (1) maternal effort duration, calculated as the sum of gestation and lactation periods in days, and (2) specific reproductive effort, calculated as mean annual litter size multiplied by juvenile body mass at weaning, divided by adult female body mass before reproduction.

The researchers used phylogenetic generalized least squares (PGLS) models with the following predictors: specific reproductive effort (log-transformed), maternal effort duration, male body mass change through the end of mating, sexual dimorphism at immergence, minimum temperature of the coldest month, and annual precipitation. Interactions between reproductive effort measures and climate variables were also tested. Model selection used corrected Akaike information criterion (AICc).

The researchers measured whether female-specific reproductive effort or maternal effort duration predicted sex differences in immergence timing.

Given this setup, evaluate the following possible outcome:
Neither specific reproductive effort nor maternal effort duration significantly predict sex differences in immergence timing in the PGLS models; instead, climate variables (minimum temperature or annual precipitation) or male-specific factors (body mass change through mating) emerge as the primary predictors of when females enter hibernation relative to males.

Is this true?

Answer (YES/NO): NO